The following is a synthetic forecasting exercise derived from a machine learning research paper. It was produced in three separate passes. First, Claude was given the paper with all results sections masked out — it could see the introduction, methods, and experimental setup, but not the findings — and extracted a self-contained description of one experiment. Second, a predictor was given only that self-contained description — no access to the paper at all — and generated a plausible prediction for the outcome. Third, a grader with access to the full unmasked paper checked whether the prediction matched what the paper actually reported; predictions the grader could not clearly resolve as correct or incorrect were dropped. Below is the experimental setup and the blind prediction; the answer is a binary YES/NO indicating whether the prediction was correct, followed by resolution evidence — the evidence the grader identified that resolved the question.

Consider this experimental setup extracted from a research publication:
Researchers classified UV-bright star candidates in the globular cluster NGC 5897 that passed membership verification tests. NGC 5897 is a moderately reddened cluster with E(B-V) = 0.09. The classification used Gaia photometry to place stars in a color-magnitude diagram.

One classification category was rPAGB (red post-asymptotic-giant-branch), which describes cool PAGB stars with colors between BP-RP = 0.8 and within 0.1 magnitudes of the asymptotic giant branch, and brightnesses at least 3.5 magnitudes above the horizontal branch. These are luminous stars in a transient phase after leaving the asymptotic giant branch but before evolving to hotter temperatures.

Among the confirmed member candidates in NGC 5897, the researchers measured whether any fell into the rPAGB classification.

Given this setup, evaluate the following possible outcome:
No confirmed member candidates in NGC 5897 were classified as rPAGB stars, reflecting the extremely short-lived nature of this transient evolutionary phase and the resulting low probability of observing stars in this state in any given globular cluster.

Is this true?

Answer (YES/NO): NO